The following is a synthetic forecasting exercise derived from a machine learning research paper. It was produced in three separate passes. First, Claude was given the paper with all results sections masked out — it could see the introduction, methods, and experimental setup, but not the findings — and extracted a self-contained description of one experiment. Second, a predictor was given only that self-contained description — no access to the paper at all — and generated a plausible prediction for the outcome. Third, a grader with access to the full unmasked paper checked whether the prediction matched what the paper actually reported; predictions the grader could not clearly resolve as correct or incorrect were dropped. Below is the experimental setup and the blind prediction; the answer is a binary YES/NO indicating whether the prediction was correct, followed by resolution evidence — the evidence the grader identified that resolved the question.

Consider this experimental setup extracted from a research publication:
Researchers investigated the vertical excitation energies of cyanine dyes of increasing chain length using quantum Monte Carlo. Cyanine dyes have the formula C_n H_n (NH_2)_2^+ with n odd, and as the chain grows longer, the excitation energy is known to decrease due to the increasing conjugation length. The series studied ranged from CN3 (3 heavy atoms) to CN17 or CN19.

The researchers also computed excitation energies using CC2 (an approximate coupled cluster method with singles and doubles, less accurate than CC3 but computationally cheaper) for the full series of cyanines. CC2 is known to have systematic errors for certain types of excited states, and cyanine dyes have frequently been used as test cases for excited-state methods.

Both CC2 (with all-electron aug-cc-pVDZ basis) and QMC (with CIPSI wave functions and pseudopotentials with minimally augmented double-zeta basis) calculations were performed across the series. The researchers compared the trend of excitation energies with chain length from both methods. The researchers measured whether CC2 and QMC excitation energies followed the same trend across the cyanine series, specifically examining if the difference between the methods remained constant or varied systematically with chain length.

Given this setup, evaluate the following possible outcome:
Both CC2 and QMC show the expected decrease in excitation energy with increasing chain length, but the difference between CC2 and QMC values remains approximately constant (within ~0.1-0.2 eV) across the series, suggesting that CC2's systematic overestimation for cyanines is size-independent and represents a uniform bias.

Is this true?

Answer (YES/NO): NO